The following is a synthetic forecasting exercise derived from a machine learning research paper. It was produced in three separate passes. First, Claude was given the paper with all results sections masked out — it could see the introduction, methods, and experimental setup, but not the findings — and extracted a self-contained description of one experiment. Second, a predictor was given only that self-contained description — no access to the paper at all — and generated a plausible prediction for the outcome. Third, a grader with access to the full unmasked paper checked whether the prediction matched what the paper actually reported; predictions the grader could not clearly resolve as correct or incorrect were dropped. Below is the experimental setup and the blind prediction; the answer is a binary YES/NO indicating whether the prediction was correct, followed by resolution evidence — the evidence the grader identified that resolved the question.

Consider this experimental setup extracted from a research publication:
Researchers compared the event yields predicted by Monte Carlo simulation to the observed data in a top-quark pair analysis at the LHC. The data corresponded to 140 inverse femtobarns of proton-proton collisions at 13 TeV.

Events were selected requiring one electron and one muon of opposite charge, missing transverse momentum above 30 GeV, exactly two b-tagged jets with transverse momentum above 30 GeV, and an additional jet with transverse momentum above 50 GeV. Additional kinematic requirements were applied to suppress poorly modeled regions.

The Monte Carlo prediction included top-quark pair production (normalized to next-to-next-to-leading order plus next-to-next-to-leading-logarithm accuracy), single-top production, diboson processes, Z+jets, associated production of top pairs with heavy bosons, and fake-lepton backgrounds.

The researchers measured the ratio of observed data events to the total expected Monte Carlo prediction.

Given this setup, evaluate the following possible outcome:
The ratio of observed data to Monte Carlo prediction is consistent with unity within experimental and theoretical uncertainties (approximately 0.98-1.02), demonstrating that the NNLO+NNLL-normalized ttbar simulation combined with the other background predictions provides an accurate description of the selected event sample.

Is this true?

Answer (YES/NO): NO